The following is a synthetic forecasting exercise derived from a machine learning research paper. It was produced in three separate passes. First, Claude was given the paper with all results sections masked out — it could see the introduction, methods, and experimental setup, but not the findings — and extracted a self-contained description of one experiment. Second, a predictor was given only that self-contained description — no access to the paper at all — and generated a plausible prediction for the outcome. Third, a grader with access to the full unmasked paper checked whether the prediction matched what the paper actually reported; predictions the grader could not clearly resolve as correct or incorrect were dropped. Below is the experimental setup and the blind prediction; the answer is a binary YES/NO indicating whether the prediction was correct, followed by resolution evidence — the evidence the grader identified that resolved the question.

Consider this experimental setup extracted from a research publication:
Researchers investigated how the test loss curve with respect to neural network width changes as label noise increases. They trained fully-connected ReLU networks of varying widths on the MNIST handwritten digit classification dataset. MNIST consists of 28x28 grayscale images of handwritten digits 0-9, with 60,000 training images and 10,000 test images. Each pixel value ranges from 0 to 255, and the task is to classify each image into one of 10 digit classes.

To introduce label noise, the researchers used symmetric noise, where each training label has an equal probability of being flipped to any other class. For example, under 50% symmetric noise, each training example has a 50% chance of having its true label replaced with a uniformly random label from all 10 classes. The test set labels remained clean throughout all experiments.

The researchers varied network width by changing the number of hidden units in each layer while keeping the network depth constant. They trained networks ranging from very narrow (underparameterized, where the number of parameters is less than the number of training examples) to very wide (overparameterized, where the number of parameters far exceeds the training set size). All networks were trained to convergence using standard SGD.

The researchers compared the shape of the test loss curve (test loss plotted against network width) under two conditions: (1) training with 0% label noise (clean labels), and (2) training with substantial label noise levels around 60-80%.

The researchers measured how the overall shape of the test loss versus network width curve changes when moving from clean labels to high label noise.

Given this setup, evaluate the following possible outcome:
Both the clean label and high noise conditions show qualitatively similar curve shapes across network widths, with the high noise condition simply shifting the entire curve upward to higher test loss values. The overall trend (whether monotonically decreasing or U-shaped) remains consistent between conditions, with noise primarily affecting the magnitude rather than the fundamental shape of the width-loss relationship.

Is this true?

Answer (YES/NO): NO